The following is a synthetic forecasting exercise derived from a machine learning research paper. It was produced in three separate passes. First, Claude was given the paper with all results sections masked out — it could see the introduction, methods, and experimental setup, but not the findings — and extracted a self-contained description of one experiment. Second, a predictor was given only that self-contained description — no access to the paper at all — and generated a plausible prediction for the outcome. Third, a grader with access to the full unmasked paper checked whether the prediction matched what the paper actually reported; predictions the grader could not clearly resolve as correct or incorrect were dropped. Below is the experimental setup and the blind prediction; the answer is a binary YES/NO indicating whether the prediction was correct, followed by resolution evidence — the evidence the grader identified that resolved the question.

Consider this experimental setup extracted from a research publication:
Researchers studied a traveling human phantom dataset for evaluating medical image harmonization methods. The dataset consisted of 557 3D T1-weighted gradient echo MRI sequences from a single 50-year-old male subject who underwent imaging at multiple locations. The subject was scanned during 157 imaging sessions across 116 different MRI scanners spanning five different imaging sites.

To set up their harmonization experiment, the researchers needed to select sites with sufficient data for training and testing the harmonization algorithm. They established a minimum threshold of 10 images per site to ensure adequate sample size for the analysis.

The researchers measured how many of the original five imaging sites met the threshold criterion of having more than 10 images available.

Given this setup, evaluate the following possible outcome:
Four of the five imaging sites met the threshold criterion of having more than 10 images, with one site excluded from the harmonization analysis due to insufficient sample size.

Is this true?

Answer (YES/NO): NO